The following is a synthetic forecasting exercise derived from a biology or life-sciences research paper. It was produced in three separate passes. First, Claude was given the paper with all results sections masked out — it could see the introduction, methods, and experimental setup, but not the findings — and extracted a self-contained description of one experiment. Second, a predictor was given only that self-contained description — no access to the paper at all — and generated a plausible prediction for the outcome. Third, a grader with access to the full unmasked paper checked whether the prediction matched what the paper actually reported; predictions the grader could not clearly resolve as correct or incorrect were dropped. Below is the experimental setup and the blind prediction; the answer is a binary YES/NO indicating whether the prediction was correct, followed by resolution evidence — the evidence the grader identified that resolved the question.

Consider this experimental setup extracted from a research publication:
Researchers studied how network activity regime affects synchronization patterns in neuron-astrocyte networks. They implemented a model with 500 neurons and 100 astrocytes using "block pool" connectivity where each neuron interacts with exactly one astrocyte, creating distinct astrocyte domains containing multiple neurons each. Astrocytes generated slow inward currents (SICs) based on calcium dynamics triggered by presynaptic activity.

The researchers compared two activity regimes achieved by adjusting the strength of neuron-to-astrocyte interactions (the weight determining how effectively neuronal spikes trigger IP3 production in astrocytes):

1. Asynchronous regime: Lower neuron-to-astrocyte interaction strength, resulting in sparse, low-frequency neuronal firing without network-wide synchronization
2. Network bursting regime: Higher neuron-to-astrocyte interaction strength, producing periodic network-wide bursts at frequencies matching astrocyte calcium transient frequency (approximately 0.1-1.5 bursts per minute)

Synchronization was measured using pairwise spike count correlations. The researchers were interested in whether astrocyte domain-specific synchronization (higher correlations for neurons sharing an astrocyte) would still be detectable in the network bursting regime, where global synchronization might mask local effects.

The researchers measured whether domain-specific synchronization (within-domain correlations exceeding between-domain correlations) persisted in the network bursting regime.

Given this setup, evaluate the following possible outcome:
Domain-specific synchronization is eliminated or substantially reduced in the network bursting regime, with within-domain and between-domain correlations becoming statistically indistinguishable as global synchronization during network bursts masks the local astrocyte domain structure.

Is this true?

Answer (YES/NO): NO